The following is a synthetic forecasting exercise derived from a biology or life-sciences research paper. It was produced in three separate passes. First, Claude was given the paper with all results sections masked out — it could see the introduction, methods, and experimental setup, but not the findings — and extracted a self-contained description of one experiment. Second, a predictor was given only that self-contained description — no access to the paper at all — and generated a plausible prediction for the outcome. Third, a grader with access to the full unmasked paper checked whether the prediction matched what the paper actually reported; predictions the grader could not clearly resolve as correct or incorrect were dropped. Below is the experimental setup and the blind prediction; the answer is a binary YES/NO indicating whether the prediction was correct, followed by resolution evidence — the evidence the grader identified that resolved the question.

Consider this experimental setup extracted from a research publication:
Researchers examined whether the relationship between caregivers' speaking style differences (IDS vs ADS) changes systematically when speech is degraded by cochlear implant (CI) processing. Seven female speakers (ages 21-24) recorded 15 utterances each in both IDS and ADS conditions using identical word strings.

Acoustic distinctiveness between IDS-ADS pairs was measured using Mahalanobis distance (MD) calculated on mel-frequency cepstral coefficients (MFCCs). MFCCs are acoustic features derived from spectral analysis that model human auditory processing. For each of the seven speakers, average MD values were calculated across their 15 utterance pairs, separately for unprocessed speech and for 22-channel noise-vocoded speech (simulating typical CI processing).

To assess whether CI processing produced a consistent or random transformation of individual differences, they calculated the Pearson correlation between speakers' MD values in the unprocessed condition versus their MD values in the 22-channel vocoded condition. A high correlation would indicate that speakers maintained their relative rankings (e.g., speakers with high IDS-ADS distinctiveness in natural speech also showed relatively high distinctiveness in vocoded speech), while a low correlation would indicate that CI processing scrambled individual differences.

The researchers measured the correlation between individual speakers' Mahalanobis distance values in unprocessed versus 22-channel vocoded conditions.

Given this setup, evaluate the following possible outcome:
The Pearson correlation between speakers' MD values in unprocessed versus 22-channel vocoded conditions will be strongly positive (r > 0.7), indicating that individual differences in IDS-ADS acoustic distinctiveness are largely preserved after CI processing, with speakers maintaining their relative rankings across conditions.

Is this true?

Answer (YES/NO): NO